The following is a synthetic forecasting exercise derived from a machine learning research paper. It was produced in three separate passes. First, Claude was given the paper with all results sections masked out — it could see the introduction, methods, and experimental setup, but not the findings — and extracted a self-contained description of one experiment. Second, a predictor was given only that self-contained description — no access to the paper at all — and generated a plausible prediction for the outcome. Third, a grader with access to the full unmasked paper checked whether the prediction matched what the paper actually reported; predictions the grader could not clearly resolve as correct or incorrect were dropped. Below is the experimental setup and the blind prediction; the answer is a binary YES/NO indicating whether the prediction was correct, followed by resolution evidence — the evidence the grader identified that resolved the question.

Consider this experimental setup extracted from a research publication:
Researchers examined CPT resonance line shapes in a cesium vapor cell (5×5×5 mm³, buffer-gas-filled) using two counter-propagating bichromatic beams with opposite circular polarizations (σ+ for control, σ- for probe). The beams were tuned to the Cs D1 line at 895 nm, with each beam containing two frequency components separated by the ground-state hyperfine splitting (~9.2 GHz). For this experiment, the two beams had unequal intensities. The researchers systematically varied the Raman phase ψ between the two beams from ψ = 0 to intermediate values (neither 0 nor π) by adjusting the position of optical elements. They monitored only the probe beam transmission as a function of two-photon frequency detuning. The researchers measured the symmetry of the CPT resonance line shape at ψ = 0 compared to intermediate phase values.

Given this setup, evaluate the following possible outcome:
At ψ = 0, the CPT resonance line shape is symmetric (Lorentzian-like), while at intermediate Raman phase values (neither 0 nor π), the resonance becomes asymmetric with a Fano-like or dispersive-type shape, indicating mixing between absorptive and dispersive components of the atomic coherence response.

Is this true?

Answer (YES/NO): YES